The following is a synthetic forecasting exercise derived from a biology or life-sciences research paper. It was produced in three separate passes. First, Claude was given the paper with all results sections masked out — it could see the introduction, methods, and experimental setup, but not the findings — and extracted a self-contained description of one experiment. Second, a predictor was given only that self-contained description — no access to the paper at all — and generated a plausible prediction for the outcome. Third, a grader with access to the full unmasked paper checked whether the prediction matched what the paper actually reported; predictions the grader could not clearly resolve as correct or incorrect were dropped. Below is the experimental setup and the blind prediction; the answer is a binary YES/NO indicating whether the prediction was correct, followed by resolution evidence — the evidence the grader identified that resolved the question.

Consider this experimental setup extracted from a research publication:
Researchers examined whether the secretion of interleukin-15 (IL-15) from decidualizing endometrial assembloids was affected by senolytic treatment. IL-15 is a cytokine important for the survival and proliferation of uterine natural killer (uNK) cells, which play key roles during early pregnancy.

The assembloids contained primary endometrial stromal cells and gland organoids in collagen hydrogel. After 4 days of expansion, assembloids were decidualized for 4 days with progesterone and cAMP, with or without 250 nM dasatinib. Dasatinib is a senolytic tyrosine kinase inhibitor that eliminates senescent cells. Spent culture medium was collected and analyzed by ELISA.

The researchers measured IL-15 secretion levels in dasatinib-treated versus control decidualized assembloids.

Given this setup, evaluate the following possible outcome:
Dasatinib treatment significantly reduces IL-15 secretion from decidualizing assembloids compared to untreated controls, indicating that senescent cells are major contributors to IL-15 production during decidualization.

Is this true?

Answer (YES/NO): NO